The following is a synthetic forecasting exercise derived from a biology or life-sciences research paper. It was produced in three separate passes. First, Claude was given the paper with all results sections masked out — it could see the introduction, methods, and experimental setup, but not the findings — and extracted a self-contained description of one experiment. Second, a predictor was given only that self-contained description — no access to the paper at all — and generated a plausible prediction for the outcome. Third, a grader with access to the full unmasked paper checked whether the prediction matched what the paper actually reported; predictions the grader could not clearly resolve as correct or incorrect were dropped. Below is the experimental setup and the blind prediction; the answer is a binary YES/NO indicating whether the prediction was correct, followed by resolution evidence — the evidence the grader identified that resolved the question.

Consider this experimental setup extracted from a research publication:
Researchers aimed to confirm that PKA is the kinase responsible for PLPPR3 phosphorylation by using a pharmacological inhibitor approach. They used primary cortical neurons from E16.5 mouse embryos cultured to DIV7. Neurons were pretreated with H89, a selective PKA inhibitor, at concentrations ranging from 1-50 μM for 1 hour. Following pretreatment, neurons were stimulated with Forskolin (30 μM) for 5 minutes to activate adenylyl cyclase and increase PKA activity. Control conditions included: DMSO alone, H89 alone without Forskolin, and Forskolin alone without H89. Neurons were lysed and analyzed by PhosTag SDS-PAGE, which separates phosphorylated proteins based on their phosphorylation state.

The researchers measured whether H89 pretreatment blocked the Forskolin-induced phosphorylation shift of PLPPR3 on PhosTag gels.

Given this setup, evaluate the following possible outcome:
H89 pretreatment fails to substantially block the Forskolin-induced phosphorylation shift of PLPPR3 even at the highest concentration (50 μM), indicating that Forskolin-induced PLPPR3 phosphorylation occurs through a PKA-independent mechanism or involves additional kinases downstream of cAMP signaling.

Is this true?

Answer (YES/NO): NO